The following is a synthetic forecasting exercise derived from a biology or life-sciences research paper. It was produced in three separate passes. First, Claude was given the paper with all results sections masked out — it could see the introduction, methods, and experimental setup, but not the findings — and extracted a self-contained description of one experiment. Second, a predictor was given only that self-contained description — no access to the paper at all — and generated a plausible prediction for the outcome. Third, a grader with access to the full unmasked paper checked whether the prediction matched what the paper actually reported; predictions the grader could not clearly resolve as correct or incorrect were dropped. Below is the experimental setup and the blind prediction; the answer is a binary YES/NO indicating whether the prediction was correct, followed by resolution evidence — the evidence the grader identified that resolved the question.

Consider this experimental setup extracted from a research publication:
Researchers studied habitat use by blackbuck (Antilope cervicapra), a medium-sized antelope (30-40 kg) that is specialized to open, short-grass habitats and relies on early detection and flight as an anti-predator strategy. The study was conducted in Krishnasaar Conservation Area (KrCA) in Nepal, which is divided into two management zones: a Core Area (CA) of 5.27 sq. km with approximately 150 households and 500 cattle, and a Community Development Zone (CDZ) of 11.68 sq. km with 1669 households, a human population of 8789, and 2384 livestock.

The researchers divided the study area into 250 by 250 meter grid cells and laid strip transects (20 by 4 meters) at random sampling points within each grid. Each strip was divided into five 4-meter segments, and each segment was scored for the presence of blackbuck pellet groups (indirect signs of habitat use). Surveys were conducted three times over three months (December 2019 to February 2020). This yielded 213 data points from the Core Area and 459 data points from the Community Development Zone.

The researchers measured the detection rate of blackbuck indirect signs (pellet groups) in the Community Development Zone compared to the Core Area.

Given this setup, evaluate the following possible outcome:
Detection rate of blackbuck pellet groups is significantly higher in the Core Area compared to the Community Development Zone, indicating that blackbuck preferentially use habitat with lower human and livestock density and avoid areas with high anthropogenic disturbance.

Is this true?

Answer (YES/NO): YES